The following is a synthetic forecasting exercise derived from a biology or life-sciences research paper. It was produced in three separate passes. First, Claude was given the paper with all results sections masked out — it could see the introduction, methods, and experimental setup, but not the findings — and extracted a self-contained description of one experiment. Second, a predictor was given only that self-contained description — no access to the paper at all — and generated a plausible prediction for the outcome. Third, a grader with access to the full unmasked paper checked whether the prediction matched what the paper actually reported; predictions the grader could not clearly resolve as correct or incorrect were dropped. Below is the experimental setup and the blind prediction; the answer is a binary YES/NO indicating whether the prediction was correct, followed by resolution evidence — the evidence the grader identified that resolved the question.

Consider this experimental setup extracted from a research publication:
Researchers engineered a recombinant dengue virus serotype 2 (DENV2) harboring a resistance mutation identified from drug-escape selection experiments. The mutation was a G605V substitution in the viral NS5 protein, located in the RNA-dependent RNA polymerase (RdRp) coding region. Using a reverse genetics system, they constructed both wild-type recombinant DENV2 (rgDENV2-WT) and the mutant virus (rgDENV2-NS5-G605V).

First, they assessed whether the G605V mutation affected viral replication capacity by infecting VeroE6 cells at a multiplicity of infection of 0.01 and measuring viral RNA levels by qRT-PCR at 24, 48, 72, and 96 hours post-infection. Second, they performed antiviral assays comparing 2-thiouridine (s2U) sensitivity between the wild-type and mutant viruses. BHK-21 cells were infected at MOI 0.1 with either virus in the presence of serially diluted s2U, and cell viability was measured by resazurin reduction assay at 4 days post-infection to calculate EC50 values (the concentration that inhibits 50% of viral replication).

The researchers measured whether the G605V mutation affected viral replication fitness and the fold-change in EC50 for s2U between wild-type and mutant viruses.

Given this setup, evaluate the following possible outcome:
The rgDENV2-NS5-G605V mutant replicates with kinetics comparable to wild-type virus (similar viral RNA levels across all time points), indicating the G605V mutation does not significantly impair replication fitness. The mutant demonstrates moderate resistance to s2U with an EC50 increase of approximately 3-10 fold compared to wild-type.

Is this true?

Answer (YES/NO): YES